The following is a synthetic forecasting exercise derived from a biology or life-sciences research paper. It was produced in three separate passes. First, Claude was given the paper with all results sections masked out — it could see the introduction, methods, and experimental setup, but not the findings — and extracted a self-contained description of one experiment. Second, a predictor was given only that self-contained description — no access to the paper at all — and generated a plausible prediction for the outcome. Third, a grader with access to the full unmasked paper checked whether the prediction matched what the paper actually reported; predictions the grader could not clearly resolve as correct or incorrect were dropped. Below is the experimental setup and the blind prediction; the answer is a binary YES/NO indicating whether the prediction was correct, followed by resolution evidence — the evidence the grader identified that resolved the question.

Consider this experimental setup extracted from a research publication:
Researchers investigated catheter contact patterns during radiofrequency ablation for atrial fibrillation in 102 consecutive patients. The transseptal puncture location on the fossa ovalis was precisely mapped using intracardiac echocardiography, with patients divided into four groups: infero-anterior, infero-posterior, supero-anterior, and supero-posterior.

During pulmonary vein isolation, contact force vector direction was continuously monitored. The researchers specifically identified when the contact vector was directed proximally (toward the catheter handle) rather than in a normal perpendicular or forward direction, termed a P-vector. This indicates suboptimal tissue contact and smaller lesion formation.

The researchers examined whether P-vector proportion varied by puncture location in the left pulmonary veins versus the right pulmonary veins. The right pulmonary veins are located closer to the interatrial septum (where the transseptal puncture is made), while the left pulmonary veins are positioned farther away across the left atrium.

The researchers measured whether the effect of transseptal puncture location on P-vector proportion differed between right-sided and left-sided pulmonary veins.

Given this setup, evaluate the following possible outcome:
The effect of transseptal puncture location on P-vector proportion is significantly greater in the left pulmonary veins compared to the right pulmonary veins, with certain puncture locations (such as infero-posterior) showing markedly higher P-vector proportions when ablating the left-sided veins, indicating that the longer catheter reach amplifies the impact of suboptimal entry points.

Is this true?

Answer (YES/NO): NO